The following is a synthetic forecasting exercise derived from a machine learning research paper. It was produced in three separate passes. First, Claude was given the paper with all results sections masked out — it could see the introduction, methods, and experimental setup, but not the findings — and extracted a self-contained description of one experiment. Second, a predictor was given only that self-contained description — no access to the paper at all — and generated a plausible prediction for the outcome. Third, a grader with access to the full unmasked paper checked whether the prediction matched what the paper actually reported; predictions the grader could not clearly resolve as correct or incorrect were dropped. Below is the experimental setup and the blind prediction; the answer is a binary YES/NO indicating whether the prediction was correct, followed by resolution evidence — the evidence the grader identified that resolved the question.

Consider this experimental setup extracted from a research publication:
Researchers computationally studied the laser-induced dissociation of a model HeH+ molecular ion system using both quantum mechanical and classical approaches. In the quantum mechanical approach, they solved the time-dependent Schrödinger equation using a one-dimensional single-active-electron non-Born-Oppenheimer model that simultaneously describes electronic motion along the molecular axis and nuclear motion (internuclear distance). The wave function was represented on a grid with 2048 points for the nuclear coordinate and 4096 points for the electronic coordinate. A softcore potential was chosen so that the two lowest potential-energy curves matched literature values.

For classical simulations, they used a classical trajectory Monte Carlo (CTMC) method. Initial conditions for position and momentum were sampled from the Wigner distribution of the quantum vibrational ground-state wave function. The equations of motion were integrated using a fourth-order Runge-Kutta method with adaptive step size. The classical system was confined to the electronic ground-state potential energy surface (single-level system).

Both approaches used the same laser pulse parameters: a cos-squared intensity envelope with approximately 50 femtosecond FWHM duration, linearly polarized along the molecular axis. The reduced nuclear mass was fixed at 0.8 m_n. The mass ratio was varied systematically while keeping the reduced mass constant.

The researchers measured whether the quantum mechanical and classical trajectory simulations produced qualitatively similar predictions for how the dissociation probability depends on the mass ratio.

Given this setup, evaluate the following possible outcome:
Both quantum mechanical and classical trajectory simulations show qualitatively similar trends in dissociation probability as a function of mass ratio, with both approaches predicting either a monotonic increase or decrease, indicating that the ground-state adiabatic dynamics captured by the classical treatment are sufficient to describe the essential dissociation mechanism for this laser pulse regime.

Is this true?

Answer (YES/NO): NO